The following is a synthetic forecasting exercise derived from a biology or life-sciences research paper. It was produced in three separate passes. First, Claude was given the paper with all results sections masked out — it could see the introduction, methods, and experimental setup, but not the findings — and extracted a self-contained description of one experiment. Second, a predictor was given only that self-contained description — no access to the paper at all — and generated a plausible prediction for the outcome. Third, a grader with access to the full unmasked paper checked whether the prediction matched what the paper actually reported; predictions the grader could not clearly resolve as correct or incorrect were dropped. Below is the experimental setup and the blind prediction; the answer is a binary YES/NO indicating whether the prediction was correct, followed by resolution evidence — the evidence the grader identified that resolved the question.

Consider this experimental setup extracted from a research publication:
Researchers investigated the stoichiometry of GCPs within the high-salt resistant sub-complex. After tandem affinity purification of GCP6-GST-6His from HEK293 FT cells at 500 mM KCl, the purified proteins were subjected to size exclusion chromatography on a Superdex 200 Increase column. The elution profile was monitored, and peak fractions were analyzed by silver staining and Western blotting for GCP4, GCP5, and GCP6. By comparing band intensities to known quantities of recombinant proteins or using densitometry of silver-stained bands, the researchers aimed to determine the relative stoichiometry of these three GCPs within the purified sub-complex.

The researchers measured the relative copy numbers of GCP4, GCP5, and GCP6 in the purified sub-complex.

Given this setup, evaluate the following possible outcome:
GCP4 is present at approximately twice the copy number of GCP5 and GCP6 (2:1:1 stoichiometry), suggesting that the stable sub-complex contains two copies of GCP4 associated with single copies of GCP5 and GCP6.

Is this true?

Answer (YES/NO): YES